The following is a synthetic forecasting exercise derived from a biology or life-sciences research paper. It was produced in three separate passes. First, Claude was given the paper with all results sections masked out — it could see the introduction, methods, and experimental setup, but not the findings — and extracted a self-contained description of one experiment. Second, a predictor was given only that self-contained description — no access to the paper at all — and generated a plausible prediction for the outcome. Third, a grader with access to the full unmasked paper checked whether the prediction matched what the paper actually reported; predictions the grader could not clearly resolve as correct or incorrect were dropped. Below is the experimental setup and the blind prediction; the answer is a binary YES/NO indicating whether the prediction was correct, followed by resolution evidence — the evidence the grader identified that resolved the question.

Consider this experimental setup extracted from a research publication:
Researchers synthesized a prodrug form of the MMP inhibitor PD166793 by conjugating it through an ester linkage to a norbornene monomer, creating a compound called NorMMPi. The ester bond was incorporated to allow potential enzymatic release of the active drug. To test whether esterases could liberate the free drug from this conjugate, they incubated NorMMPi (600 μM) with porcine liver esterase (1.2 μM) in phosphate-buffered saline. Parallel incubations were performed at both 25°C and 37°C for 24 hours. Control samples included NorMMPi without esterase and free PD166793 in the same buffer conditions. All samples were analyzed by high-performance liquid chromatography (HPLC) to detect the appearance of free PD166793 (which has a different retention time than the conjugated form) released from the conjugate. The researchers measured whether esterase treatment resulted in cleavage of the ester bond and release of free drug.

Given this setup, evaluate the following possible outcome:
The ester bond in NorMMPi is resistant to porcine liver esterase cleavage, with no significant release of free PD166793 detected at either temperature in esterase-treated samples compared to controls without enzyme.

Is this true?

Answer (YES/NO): NO